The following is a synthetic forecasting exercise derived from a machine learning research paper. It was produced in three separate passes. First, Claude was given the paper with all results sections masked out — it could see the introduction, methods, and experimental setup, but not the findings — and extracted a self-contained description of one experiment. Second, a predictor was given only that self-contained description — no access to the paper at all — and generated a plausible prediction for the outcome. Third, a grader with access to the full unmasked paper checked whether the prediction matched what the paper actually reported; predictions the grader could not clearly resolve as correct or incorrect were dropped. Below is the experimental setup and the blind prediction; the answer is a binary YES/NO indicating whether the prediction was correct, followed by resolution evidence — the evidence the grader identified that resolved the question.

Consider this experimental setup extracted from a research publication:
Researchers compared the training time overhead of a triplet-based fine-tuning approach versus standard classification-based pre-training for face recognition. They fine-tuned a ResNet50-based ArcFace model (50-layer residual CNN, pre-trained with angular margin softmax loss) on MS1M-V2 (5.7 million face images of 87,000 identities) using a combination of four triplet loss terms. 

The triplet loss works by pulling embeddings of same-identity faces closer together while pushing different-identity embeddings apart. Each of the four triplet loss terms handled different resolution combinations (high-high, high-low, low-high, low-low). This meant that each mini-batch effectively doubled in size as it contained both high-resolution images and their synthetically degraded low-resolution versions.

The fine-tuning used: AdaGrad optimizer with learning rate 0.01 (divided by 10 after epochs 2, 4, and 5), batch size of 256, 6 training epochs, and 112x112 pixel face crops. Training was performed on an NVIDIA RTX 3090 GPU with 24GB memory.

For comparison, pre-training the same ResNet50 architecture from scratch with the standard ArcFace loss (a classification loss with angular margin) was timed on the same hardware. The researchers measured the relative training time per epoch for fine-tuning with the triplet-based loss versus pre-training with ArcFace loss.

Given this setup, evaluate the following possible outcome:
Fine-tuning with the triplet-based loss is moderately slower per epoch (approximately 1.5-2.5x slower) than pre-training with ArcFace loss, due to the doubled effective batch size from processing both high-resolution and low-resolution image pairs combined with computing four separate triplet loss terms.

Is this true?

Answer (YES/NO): YES